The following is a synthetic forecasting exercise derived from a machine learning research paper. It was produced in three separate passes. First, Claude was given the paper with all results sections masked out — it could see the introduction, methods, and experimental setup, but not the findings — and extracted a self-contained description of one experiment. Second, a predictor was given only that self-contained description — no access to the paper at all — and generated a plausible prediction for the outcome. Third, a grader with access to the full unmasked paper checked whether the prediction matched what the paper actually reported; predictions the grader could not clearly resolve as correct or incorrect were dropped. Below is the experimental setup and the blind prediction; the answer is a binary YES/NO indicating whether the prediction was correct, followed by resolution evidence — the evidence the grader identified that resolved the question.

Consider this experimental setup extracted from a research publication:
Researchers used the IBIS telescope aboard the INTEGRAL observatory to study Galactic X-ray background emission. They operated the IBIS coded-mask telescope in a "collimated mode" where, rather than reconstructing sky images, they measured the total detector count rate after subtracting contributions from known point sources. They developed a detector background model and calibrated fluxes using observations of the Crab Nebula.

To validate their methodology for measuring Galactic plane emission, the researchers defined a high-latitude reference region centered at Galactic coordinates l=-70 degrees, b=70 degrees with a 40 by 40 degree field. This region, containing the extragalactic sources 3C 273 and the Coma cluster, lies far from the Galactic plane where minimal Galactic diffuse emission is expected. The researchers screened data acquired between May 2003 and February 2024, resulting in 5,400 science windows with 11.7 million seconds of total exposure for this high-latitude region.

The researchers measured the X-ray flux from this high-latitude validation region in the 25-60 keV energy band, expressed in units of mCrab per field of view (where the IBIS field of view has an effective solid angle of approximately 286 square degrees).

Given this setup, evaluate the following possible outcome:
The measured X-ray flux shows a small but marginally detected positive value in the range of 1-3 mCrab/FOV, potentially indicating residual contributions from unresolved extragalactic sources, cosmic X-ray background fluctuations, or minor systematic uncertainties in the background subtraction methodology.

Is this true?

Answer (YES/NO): NO